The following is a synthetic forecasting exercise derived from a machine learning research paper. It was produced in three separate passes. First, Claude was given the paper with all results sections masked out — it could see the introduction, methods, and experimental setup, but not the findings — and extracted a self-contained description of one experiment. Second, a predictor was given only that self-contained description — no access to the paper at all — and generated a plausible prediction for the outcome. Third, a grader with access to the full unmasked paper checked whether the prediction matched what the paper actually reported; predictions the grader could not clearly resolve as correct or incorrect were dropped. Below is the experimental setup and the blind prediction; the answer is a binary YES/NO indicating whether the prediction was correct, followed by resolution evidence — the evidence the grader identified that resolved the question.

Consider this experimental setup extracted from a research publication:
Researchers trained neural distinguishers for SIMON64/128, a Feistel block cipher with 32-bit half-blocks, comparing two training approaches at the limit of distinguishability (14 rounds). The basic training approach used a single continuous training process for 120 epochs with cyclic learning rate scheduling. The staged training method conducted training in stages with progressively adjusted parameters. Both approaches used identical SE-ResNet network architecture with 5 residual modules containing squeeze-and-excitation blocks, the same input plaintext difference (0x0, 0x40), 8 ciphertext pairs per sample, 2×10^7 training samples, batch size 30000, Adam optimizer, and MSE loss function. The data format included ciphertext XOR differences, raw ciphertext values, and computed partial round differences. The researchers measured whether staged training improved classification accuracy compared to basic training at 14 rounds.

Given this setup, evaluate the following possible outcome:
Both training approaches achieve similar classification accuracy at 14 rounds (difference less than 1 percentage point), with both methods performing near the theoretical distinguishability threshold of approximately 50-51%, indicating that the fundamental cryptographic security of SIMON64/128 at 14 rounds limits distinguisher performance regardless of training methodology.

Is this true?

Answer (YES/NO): NO